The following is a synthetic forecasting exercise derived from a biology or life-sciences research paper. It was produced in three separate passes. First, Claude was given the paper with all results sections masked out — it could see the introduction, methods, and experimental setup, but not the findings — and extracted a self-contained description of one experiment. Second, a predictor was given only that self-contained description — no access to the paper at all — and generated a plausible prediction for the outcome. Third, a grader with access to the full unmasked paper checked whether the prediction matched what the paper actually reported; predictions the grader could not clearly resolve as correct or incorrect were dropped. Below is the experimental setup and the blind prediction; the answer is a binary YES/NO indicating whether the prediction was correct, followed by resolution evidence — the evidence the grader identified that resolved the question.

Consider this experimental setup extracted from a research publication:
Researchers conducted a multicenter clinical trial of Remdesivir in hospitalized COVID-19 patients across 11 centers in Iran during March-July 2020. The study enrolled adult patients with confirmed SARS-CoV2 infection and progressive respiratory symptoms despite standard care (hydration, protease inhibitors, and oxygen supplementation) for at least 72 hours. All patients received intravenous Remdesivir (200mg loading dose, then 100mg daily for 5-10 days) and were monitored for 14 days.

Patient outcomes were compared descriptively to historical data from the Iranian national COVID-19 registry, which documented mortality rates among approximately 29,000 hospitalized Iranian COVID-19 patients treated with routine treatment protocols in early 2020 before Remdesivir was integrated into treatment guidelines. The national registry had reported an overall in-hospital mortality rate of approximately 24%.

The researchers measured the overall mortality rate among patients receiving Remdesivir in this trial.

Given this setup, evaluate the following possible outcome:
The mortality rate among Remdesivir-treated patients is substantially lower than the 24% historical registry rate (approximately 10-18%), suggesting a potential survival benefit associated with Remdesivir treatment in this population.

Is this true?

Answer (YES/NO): NO